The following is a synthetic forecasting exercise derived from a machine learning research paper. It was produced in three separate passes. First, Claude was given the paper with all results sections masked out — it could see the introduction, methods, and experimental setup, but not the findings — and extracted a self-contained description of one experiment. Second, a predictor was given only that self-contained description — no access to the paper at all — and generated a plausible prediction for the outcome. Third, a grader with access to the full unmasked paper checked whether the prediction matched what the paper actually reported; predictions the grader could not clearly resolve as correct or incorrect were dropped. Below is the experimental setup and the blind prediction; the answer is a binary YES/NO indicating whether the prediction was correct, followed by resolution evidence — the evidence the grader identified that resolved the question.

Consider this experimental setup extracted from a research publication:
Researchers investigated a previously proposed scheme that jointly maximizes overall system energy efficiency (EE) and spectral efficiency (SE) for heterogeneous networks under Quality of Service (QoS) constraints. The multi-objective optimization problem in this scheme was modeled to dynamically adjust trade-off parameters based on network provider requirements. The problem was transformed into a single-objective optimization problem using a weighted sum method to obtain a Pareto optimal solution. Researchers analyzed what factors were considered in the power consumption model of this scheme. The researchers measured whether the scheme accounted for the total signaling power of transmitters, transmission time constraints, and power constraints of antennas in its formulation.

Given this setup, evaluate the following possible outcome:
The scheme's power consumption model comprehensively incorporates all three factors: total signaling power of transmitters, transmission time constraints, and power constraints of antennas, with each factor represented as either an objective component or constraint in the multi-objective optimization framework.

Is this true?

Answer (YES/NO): NO